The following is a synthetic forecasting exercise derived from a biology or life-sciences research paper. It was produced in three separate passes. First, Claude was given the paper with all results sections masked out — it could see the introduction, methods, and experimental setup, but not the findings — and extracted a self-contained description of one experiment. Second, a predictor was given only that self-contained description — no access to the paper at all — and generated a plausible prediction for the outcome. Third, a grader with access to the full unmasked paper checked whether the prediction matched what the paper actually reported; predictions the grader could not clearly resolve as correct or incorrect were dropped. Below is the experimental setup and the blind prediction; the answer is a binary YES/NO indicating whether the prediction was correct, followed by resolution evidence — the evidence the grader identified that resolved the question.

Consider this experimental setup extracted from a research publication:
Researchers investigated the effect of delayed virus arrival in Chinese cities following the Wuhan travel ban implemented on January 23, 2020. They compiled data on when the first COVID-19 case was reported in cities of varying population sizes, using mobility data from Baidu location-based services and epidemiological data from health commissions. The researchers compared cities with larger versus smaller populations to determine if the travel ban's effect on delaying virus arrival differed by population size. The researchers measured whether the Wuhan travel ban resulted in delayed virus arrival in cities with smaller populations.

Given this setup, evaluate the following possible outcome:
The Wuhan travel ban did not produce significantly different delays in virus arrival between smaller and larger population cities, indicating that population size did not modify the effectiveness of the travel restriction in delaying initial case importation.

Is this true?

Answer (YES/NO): NO